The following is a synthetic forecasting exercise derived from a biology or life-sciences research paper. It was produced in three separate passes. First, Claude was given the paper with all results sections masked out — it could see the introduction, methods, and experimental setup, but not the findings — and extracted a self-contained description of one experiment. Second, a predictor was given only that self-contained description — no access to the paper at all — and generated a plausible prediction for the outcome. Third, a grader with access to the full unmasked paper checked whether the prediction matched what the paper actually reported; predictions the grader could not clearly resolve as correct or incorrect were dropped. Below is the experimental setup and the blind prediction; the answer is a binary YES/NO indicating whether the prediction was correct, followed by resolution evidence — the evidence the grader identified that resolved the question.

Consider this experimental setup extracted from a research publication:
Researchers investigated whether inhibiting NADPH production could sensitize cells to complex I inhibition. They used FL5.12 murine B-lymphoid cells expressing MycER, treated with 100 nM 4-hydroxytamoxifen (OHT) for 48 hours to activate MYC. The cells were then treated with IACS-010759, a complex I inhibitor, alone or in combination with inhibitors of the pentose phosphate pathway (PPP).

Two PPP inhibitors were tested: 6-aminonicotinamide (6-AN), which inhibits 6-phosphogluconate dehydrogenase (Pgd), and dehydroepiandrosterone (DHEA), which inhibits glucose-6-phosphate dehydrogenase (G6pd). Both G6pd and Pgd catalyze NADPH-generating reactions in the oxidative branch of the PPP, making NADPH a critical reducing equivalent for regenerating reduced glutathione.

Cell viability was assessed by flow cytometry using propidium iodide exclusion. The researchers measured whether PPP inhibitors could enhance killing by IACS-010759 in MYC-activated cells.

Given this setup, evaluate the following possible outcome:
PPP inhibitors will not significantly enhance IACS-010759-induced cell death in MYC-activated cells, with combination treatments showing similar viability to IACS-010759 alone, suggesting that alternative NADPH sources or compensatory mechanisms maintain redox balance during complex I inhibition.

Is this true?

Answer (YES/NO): NO